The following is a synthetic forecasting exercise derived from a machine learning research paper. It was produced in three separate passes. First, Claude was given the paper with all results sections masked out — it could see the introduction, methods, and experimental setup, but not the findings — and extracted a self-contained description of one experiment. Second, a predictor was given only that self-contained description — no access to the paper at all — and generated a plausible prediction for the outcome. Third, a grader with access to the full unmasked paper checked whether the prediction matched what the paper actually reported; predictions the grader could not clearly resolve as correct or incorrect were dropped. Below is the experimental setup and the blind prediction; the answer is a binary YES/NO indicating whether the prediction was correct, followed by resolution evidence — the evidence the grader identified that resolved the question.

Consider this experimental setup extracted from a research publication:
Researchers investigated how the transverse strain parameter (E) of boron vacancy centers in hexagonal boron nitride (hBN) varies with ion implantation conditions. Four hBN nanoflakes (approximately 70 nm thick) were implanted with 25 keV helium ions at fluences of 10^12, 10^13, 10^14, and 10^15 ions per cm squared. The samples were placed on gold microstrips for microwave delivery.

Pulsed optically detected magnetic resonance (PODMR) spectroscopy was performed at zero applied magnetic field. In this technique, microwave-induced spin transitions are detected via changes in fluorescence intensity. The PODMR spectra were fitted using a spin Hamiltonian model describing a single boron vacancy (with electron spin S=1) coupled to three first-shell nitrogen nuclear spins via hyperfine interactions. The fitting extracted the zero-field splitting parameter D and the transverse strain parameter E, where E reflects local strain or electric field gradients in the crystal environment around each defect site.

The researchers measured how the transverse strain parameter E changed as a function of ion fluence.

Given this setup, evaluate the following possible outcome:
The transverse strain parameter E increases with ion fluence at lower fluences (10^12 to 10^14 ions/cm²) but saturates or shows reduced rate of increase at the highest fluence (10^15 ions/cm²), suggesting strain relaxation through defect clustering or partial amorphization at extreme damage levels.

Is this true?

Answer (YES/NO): NO